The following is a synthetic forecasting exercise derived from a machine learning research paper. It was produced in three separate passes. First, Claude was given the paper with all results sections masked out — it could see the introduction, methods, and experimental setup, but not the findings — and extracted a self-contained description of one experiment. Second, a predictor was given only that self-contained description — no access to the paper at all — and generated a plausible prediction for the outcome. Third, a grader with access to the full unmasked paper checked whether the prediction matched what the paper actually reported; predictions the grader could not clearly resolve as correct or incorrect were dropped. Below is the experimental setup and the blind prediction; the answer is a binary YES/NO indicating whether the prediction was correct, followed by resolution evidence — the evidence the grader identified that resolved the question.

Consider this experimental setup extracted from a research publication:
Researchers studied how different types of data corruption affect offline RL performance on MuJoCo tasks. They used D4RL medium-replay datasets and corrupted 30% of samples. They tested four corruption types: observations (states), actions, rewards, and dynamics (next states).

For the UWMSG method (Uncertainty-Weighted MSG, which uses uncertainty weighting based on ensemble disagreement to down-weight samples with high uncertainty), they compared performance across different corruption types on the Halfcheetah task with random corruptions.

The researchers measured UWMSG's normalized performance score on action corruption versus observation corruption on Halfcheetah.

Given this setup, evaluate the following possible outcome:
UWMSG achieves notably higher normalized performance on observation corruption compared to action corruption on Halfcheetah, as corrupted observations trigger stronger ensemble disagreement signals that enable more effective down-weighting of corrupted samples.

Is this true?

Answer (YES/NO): NO